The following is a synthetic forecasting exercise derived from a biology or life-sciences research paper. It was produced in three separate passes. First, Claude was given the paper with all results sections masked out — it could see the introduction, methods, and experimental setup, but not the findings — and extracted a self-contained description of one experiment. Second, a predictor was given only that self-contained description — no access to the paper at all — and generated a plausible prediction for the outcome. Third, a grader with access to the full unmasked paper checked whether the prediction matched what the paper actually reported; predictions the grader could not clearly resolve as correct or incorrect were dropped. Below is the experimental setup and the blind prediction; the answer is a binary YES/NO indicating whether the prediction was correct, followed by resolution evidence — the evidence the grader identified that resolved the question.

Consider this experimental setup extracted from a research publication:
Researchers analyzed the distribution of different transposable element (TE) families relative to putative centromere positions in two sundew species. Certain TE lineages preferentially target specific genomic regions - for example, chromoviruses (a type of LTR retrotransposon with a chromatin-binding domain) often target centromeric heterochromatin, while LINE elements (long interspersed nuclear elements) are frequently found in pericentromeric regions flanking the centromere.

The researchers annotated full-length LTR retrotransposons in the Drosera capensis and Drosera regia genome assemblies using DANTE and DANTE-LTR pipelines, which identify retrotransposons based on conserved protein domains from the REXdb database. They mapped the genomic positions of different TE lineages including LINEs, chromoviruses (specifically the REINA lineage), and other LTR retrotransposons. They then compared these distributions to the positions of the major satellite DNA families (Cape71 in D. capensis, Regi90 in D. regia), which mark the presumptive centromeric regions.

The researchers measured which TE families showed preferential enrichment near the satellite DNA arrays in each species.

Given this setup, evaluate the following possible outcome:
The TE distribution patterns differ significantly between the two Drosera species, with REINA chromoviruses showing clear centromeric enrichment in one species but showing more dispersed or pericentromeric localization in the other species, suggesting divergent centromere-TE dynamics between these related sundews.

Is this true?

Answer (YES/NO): YES